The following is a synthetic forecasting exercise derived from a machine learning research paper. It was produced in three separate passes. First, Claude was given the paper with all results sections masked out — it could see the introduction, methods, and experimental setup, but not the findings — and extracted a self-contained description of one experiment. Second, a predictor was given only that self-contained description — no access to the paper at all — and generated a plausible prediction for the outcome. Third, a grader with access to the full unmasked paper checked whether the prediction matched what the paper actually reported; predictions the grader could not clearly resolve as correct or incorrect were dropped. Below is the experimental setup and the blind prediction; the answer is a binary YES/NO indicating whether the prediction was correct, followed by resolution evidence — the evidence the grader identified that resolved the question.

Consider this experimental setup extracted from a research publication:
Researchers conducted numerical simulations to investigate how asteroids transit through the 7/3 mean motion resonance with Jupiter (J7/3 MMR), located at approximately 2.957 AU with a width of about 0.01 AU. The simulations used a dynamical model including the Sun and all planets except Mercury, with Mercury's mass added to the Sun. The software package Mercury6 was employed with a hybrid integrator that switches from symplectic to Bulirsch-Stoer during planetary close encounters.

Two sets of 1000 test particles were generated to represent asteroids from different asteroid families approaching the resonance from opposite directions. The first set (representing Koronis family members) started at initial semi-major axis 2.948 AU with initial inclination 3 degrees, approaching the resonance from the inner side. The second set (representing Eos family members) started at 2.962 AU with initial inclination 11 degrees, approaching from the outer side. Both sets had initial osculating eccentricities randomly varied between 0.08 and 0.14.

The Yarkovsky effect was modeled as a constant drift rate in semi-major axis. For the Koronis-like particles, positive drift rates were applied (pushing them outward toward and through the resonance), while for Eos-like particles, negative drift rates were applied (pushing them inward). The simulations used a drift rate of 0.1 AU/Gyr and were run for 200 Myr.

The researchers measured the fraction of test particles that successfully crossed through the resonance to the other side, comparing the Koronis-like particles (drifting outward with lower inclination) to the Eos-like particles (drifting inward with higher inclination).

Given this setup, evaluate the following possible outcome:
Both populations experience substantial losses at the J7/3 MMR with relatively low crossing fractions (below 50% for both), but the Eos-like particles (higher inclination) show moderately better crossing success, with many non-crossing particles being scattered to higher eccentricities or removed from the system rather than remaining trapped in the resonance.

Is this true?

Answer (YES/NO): NO